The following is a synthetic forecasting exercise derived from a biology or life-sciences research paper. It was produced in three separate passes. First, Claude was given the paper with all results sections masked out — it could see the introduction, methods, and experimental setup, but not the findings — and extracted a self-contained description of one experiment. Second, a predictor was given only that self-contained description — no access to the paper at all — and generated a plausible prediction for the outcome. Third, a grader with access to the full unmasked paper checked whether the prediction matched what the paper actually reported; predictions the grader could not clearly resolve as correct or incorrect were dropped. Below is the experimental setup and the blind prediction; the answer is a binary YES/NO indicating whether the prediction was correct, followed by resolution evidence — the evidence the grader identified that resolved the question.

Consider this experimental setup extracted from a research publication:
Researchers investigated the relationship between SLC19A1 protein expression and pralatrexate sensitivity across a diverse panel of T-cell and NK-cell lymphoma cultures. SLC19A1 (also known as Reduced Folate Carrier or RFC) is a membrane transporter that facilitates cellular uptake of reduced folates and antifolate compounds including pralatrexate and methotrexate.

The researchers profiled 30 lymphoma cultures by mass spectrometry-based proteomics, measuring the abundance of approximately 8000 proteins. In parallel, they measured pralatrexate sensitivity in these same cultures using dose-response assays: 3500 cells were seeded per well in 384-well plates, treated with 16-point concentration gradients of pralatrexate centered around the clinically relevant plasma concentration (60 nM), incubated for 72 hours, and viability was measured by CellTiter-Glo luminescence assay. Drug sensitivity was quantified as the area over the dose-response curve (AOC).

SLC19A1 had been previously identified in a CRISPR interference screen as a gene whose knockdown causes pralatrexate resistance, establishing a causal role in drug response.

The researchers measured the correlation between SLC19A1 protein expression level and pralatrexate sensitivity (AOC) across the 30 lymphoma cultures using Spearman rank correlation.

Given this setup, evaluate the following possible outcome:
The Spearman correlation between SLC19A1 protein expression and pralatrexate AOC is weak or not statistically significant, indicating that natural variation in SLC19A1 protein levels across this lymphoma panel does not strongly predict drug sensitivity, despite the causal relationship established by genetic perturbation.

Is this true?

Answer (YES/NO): NO